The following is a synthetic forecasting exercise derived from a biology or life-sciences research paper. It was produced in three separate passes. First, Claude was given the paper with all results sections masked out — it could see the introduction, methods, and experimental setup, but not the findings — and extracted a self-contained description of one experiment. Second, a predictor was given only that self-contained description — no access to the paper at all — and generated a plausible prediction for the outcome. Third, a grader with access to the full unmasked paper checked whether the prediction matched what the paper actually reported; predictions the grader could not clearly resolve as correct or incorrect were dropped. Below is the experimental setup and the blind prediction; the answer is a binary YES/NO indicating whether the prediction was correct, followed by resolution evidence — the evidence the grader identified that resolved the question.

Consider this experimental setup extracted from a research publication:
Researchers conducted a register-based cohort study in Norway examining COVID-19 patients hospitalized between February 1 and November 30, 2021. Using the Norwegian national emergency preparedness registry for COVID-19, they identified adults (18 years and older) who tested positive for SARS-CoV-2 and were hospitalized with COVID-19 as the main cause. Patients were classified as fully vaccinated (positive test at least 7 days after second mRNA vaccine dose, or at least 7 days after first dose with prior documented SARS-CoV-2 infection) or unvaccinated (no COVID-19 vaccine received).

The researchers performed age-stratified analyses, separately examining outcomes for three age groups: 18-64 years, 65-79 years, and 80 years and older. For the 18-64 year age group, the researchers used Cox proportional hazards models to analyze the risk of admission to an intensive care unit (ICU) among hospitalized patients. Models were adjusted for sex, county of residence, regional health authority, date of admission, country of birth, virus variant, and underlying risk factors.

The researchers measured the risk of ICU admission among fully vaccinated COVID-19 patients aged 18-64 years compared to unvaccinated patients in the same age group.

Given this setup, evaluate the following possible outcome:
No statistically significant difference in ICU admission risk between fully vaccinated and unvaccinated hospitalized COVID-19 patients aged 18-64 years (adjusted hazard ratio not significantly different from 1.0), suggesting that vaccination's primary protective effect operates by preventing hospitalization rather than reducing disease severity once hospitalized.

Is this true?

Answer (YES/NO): NO